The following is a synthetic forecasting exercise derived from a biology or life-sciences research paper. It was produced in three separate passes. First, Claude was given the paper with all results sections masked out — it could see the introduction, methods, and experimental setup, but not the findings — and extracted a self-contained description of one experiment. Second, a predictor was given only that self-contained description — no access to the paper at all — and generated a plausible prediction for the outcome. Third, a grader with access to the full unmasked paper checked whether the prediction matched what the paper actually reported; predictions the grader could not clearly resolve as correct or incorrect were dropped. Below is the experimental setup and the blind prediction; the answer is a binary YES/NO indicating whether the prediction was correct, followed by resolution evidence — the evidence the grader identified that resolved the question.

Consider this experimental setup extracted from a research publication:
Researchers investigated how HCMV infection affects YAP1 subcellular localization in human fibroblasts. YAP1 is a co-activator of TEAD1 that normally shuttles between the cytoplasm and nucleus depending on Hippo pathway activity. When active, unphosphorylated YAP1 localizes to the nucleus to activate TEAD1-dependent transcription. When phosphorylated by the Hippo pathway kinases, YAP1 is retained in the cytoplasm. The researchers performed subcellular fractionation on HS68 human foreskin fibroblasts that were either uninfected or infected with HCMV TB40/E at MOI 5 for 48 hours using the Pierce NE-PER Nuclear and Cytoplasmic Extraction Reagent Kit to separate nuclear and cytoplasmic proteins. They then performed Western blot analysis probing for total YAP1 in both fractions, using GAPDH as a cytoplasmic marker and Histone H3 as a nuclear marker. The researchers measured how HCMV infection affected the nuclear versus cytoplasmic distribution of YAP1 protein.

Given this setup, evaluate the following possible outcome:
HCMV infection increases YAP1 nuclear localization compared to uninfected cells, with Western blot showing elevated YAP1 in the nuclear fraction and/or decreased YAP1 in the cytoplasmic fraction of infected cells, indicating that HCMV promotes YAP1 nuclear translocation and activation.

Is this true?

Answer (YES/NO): NO